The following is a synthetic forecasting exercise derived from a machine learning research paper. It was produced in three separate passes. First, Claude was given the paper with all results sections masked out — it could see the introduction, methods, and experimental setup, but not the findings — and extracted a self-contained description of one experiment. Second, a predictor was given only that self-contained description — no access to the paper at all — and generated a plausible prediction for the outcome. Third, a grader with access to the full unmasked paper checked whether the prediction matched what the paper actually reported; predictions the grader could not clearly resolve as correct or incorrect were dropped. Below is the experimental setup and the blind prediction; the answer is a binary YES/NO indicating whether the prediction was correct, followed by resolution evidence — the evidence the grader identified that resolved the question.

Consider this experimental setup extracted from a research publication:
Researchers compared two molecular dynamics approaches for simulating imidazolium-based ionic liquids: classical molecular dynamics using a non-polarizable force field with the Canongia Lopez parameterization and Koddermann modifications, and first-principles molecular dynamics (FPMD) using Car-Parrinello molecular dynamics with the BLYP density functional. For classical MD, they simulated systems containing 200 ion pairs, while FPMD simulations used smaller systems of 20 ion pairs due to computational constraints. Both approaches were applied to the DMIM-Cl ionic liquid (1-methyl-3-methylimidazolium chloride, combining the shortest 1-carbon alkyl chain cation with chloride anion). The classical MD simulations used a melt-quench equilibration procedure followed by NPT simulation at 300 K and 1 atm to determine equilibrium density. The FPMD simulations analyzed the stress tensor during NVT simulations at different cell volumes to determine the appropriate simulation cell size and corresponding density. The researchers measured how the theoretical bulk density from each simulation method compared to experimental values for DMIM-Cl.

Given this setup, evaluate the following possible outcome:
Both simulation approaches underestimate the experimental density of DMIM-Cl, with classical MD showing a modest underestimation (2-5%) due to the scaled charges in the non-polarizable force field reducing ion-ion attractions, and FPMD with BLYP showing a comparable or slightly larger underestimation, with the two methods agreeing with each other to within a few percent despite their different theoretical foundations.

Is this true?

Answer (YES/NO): NO